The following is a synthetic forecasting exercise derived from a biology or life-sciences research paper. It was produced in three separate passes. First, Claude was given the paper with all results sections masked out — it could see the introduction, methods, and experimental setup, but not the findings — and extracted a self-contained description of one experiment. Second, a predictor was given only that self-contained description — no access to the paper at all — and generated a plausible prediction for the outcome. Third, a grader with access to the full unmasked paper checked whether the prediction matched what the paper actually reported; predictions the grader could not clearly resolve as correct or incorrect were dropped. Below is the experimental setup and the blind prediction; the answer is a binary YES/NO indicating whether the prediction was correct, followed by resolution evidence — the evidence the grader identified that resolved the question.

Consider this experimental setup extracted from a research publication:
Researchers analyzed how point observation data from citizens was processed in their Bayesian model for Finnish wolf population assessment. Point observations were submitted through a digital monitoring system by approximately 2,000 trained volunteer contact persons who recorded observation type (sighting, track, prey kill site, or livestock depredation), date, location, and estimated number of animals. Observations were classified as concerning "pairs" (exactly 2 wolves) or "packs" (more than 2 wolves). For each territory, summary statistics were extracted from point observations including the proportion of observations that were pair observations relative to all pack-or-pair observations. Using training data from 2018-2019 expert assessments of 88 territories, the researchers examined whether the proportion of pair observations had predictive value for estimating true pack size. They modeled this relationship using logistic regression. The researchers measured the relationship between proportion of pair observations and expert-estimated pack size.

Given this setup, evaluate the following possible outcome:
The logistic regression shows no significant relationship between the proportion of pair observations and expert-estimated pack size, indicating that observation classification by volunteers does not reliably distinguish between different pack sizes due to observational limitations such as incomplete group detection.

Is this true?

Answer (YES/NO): NO